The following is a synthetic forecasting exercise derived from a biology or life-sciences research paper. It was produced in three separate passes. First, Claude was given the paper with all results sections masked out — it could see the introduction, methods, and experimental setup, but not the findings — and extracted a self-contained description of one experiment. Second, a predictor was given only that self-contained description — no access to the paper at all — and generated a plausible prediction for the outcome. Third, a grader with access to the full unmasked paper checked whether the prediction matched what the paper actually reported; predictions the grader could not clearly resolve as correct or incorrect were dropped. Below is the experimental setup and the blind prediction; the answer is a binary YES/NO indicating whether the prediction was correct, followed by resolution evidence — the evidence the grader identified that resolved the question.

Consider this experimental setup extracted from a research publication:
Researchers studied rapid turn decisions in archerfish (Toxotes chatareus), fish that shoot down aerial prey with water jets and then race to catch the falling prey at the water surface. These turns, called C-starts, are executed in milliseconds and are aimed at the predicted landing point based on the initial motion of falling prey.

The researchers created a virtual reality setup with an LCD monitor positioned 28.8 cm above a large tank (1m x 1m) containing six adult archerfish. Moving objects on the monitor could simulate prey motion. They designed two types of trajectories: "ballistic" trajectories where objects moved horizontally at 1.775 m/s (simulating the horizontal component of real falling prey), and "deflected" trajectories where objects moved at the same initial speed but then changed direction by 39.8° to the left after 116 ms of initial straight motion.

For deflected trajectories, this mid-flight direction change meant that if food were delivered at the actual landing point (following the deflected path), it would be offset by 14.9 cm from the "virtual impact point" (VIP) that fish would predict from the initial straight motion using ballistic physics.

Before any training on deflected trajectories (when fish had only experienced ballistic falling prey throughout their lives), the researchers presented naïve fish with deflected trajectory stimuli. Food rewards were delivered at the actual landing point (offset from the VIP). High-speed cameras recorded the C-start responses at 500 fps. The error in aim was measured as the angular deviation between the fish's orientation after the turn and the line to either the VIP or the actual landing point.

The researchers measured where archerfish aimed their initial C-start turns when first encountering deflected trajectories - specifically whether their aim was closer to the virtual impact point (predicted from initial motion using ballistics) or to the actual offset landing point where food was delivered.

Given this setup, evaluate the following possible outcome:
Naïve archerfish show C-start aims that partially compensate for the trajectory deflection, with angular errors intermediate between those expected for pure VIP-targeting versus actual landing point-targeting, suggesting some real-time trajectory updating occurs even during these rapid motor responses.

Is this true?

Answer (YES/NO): NO